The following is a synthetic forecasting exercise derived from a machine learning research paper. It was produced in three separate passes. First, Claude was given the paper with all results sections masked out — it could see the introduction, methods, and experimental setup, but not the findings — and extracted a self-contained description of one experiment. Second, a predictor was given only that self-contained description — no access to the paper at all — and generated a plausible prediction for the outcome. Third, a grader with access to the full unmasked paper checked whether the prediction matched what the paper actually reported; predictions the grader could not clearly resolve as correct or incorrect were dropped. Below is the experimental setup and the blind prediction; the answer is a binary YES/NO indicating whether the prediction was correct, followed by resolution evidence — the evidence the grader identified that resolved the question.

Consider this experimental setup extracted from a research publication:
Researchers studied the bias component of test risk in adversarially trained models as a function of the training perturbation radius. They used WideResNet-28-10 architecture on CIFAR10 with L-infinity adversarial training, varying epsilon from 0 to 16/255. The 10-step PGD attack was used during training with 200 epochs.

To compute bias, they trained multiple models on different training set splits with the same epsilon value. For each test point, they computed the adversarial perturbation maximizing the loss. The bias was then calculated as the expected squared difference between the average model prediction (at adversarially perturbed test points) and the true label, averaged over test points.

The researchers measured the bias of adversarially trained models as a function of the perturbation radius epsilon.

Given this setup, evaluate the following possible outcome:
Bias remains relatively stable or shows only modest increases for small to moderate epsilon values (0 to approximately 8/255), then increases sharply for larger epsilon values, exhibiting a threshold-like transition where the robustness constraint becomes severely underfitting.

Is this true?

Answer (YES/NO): NO